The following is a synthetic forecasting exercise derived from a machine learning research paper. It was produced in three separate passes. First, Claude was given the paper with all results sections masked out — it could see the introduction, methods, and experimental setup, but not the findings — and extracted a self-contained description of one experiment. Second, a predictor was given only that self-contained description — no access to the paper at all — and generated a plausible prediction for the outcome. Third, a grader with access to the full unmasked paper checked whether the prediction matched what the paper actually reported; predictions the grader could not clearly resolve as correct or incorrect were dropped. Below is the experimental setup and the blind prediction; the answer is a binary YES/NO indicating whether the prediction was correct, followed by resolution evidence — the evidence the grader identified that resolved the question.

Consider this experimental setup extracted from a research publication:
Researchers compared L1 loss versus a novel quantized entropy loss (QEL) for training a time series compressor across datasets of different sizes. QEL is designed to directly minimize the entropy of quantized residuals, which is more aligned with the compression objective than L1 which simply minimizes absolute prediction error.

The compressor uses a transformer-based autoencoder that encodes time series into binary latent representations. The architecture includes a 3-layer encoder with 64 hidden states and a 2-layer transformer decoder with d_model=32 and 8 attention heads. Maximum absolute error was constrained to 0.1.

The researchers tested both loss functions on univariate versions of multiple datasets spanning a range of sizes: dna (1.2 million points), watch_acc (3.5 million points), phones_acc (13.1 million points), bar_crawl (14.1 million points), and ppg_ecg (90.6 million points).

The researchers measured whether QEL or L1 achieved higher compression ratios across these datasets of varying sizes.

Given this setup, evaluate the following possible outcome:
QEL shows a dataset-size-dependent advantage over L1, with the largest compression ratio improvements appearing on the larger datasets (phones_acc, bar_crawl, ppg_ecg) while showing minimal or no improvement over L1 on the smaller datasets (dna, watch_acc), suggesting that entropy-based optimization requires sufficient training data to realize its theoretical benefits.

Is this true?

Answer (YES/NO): NO